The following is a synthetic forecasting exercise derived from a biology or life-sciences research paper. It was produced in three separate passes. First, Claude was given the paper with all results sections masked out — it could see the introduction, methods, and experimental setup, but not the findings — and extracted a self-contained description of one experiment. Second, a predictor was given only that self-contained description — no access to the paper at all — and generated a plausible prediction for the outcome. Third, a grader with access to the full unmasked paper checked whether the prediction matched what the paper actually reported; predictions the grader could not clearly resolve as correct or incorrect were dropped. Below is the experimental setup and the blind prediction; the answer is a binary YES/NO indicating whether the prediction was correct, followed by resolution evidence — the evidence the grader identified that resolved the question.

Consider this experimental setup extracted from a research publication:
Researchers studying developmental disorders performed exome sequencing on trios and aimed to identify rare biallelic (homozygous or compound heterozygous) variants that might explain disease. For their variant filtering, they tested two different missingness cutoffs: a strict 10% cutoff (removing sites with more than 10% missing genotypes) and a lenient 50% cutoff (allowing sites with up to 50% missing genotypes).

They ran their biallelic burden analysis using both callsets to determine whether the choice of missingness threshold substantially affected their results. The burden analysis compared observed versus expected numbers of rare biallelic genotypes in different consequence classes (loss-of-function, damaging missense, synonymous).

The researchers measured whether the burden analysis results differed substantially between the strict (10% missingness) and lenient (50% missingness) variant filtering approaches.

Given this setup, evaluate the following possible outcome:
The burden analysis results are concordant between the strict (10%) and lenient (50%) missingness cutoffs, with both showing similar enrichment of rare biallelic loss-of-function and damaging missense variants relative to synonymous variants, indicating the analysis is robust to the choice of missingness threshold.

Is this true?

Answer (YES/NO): YES